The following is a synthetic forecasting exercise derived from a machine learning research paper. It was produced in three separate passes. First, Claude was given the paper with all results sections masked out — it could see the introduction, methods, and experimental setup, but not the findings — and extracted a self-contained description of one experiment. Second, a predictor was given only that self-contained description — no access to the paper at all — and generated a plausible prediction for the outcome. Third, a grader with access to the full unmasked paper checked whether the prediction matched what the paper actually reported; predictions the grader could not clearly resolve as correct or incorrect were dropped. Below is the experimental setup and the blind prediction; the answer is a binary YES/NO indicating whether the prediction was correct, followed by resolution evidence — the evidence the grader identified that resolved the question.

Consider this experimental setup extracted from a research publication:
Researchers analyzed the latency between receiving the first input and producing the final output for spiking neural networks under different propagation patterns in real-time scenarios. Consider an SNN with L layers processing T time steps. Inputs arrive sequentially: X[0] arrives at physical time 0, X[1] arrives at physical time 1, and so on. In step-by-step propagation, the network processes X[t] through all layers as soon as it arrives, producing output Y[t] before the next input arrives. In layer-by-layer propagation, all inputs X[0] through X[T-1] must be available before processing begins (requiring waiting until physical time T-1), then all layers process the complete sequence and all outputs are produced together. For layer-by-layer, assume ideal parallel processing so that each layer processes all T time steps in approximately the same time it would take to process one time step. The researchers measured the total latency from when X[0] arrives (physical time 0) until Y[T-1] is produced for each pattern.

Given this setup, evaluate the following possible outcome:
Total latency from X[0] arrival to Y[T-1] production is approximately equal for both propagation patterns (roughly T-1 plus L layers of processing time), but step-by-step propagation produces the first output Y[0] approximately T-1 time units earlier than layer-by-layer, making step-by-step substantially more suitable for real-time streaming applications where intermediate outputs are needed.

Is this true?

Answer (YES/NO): NO